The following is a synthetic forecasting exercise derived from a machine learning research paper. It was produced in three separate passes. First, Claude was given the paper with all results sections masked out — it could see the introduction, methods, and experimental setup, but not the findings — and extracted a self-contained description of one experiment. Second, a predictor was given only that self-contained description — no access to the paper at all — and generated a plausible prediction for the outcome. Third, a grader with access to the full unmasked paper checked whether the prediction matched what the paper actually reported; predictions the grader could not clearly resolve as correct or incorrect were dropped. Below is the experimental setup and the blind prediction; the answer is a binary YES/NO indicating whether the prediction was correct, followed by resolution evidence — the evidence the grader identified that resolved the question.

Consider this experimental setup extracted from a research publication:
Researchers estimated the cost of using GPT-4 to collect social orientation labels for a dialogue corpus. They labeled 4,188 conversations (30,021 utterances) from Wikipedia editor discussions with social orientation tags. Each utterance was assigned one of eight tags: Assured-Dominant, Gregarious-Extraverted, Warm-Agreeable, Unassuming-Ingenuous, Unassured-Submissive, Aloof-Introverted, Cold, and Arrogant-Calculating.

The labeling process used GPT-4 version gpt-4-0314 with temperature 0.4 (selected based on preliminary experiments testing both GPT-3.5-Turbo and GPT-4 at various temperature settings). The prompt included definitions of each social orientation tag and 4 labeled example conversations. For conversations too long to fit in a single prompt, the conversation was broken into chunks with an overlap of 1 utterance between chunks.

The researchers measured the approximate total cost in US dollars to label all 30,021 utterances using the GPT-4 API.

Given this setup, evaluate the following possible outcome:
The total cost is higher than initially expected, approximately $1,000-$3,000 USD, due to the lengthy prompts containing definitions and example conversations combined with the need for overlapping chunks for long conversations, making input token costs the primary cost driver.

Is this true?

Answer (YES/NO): NO